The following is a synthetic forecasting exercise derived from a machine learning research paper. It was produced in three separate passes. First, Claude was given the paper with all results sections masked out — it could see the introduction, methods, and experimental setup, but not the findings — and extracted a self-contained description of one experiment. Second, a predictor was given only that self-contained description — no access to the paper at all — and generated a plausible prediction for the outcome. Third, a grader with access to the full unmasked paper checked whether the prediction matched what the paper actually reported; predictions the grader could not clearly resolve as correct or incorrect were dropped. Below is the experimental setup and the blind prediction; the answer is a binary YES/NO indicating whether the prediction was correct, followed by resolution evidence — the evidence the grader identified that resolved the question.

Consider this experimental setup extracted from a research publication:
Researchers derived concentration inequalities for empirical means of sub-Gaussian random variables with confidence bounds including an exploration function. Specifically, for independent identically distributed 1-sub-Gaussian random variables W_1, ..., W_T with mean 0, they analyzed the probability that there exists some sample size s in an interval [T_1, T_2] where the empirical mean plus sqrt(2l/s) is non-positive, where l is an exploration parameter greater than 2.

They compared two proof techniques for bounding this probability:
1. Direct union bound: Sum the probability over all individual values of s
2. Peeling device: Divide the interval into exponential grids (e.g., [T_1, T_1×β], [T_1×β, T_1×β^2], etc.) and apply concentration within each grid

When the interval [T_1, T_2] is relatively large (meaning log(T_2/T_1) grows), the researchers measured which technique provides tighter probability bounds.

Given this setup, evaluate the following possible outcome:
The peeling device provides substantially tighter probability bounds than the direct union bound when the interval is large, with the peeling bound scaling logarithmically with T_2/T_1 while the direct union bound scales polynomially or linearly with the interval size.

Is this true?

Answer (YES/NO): YES